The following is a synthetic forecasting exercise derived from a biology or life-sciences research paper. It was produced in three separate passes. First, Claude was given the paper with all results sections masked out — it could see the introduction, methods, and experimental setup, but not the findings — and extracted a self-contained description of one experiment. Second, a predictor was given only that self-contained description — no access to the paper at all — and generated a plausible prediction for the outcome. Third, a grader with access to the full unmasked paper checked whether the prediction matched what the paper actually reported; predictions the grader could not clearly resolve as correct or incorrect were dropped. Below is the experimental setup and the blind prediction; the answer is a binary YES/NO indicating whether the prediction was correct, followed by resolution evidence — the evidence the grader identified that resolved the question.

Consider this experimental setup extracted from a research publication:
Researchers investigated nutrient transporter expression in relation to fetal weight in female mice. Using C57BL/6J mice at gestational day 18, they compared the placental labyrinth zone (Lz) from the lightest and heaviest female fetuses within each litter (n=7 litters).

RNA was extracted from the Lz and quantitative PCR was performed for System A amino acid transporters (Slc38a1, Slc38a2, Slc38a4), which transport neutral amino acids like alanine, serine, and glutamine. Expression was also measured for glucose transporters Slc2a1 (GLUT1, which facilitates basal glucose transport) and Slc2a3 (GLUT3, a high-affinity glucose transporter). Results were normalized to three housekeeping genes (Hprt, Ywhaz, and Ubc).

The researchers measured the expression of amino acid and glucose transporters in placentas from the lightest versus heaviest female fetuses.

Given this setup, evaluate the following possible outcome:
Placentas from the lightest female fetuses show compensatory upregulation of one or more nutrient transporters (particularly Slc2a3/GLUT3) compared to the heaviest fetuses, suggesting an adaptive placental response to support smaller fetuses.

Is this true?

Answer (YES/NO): NO